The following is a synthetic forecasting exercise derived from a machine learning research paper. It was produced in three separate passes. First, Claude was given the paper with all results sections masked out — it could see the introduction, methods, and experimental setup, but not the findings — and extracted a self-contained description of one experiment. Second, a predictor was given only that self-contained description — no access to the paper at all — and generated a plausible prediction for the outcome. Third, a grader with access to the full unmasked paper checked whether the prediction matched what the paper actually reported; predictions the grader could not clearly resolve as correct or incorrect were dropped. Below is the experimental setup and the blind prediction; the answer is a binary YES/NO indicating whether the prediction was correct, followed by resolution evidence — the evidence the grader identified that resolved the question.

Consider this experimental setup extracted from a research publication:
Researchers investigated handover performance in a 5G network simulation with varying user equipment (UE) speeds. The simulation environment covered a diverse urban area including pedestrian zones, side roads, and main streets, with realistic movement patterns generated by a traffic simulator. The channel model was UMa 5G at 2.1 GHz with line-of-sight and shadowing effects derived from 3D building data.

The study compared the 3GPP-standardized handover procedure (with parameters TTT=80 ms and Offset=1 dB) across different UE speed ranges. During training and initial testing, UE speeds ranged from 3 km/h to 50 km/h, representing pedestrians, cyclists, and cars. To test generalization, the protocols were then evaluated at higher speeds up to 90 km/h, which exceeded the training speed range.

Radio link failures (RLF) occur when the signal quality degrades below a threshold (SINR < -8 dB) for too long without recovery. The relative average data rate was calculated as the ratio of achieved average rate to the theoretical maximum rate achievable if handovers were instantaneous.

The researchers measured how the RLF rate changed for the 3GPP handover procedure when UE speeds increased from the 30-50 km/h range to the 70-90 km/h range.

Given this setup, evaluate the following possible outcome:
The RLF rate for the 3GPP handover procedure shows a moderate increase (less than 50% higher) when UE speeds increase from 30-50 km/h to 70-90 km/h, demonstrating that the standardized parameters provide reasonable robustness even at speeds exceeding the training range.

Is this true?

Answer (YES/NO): NO